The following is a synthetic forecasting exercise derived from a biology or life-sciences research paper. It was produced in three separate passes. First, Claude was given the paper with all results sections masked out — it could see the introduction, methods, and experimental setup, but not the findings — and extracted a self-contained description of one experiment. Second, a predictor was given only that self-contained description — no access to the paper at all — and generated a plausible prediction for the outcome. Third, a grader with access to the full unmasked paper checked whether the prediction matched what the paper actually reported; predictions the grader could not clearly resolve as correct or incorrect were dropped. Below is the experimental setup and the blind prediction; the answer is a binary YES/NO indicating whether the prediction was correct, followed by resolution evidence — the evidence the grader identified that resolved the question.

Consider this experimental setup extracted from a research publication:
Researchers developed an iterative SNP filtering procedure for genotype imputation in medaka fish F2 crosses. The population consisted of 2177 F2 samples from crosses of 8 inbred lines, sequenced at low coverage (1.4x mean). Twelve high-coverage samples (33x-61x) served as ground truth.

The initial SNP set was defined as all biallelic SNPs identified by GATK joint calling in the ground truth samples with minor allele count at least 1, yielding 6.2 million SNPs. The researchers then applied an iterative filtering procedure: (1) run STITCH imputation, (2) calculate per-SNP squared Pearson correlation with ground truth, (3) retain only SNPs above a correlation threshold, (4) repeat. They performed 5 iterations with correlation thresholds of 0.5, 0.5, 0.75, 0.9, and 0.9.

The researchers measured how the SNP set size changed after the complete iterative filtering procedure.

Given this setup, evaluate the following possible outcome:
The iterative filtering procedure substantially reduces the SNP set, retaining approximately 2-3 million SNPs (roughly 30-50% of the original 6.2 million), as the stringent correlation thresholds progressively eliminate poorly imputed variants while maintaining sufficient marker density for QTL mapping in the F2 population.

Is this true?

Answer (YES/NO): NO